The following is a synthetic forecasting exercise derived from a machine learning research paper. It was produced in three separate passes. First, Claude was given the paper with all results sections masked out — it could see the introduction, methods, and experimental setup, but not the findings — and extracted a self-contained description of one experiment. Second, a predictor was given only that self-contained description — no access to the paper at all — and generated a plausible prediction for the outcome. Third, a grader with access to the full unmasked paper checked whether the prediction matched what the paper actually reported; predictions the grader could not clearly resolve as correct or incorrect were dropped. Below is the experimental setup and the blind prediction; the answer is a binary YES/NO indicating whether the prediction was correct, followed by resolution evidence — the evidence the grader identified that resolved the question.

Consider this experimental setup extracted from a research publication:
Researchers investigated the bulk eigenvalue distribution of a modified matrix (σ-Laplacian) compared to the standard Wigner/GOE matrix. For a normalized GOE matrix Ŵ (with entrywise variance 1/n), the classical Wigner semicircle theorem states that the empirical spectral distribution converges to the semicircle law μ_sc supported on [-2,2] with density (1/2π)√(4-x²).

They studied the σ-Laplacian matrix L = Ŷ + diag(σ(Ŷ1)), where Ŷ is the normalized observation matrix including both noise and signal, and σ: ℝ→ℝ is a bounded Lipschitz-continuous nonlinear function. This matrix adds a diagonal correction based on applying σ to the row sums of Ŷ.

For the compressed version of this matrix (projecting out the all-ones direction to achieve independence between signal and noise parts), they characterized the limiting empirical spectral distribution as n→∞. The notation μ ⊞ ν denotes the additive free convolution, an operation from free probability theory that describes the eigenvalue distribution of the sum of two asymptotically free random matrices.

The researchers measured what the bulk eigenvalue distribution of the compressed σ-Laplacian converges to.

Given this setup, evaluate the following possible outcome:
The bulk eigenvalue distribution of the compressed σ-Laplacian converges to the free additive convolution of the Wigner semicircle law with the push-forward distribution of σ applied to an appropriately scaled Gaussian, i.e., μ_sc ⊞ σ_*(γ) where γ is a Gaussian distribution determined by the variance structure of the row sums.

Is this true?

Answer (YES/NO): YES